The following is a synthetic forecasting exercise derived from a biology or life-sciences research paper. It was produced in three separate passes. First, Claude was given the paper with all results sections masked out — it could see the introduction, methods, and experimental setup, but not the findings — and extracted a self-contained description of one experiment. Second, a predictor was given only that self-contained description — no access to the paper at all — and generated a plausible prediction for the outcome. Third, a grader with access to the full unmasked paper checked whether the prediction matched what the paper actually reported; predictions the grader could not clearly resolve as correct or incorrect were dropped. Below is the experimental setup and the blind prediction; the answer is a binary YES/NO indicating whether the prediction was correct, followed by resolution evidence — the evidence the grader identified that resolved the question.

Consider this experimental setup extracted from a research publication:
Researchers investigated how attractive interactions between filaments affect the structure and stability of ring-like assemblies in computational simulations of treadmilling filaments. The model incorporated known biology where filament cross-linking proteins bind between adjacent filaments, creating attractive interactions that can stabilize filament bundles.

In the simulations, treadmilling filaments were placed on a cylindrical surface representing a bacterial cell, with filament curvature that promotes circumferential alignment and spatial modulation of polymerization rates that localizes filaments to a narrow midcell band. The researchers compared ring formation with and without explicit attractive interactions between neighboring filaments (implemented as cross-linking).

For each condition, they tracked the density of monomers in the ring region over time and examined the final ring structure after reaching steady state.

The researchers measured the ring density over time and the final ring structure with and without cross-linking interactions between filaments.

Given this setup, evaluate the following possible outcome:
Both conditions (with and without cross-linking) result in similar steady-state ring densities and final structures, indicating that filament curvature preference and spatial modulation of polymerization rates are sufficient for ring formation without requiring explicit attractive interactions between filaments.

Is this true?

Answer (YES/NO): NO